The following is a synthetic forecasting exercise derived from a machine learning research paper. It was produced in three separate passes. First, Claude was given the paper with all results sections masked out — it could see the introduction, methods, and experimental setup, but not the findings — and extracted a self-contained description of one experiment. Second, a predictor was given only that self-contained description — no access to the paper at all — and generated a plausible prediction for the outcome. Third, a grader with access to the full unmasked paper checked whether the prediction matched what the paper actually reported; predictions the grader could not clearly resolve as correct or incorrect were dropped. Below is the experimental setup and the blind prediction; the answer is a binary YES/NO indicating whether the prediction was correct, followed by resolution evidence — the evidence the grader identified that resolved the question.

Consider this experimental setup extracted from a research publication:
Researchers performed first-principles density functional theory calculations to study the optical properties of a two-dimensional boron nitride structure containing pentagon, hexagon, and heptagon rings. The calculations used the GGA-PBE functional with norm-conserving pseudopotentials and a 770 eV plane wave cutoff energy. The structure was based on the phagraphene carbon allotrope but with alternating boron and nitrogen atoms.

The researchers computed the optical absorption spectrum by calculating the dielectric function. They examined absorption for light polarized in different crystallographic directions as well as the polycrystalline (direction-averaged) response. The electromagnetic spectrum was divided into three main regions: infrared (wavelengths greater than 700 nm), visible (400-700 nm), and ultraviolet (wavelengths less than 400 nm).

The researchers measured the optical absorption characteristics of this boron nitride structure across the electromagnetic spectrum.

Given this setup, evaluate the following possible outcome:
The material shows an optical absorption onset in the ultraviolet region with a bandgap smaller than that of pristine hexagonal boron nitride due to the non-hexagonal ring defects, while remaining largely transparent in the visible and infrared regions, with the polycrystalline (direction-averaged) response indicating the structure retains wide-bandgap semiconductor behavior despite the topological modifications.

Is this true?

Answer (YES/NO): NO